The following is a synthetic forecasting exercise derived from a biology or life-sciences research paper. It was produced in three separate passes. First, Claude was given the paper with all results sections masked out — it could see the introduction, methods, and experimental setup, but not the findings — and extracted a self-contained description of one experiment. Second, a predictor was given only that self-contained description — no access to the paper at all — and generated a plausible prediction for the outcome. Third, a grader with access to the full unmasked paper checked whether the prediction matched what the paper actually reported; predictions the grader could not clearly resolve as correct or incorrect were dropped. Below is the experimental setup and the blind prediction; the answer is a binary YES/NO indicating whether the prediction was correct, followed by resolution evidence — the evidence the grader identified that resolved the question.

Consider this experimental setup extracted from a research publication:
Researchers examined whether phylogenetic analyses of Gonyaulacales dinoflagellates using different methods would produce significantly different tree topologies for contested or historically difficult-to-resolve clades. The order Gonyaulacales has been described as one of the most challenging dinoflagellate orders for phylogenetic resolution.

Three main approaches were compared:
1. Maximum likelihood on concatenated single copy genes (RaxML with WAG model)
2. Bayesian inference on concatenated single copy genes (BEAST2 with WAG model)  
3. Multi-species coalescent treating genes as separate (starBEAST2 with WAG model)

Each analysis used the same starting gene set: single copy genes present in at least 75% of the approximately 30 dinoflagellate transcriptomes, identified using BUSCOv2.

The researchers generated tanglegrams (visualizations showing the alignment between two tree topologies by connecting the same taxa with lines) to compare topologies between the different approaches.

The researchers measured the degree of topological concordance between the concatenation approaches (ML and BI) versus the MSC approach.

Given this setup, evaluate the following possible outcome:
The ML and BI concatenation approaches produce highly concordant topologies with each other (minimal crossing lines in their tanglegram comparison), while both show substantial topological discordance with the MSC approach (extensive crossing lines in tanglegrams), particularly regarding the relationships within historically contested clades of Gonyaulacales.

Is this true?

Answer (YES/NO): YES